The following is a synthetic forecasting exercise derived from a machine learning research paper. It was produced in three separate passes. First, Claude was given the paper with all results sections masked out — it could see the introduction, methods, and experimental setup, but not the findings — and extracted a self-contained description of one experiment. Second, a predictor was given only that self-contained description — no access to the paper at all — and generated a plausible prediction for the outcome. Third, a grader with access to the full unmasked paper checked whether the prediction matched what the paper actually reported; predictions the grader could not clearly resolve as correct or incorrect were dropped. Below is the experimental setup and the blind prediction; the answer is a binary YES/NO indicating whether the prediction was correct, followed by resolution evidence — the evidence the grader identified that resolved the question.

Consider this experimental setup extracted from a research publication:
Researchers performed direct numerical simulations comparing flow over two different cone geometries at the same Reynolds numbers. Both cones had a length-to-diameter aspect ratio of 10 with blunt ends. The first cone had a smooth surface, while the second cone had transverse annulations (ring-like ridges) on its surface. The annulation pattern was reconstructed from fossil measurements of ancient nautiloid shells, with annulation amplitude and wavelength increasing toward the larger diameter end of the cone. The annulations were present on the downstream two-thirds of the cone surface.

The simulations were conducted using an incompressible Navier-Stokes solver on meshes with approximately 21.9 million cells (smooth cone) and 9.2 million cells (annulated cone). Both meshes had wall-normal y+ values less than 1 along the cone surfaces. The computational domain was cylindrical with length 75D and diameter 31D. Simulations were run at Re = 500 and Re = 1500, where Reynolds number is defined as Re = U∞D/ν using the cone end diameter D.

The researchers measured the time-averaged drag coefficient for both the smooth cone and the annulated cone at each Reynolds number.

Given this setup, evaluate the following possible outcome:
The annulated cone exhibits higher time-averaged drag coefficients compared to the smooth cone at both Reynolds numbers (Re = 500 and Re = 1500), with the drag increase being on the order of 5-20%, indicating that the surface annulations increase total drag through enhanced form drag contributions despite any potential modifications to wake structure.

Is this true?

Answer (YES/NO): YES